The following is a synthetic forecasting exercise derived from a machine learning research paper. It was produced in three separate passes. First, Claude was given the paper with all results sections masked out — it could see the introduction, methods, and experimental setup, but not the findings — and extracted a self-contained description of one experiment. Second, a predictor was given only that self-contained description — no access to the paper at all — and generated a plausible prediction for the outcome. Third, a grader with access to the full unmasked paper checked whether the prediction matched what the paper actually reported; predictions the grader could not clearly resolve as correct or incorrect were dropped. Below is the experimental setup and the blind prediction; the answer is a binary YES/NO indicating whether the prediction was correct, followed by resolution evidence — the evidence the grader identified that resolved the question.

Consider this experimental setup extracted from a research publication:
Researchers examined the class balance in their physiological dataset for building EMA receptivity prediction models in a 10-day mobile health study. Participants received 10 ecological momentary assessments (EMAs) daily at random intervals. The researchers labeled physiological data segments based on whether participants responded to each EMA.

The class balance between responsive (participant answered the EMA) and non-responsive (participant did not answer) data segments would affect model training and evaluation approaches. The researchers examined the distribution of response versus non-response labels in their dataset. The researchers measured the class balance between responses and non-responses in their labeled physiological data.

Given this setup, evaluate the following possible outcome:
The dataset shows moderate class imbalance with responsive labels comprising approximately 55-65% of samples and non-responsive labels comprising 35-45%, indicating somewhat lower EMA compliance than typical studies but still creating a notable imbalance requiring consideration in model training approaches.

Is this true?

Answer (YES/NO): NO